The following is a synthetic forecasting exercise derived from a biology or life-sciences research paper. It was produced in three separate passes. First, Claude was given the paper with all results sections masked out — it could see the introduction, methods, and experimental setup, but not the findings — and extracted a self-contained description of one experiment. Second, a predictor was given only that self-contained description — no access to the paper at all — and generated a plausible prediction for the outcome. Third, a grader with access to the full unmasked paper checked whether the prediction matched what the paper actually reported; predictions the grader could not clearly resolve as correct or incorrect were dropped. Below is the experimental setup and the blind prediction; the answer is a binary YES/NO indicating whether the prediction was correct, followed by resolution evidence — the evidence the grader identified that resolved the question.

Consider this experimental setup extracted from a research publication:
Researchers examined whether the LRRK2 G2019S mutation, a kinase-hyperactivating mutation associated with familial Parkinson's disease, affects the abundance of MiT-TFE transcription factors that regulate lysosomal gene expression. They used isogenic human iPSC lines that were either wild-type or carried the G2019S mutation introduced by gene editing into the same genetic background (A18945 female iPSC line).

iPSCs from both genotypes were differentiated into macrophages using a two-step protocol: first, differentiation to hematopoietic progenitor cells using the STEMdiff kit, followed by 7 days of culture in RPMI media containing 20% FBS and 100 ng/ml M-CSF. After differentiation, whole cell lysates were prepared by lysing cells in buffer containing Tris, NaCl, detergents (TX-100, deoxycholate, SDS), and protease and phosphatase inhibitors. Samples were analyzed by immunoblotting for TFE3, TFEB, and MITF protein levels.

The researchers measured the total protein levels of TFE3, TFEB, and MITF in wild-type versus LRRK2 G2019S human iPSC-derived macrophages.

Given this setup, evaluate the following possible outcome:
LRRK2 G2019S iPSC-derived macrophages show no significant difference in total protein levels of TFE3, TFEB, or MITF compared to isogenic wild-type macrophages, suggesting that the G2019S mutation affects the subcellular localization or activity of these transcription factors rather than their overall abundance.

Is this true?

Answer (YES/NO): NO